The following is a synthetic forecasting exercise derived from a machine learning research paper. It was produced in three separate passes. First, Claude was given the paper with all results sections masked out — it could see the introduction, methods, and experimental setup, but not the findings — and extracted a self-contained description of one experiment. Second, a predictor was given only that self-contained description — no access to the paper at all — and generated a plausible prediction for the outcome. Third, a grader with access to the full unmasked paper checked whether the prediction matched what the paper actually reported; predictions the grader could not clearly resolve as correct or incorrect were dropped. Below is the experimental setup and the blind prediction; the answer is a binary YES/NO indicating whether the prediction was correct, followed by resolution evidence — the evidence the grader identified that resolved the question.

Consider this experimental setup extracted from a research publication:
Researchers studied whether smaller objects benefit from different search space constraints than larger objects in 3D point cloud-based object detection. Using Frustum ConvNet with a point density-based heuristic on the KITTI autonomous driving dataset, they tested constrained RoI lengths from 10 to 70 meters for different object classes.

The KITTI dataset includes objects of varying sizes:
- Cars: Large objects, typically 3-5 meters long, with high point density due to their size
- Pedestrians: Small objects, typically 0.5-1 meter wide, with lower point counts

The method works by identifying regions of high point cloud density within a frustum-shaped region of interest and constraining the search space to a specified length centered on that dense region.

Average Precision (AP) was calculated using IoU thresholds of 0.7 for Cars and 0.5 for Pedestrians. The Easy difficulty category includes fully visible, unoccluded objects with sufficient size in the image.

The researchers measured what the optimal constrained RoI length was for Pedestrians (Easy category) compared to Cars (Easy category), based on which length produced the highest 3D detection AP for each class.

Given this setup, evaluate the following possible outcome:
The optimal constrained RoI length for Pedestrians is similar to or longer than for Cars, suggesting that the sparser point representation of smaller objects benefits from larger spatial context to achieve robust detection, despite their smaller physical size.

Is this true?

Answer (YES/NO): NO